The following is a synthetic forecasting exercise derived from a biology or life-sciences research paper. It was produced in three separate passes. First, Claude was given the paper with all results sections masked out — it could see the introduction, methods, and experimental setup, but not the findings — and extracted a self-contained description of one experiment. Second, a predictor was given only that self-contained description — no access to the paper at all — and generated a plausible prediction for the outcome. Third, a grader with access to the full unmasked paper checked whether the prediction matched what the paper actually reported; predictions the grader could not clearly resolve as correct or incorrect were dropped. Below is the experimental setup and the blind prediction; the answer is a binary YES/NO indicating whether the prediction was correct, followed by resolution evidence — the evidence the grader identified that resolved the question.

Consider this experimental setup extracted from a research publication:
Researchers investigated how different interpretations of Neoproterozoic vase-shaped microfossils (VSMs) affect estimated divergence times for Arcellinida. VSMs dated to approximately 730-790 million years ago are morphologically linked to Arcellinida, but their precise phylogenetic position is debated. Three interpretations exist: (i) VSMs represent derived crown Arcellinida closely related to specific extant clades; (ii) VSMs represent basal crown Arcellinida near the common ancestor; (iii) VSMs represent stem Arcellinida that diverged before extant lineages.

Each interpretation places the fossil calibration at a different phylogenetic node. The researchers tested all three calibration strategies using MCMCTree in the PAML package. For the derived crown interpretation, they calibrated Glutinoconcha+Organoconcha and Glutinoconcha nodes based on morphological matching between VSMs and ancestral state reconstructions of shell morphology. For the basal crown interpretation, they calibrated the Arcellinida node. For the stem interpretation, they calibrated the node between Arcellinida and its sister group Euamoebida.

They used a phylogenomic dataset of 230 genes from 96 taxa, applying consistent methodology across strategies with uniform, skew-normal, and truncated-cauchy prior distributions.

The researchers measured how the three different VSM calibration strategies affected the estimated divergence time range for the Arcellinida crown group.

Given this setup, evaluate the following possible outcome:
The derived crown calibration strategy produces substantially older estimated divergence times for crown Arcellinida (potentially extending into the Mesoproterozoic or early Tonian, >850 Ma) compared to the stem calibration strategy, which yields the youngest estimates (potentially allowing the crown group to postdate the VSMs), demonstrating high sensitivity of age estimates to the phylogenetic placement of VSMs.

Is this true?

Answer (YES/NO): NO